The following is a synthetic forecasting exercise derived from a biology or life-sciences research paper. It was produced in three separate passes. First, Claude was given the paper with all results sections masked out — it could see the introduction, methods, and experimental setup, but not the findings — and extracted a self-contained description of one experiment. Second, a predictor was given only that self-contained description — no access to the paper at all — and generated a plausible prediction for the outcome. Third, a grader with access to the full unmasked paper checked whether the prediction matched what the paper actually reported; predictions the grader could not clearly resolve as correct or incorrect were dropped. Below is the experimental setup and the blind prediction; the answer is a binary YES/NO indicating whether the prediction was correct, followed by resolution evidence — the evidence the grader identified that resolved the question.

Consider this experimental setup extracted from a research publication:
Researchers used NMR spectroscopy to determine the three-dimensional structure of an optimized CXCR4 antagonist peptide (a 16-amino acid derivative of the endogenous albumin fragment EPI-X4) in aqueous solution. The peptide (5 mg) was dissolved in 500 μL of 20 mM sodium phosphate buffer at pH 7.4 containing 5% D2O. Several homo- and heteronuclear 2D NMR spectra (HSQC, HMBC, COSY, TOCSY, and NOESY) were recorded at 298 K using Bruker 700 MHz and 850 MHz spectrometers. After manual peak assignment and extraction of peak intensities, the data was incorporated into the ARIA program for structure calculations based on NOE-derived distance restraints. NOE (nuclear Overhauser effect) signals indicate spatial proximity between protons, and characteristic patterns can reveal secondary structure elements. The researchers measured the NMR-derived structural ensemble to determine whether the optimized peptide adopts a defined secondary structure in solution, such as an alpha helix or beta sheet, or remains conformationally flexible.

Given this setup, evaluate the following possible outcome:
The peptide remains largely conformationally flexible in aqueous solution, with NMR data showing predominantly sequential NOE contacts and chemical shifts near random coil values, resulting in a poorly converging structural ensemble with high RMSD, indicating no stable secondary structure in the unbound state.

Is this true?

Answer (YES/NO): NO